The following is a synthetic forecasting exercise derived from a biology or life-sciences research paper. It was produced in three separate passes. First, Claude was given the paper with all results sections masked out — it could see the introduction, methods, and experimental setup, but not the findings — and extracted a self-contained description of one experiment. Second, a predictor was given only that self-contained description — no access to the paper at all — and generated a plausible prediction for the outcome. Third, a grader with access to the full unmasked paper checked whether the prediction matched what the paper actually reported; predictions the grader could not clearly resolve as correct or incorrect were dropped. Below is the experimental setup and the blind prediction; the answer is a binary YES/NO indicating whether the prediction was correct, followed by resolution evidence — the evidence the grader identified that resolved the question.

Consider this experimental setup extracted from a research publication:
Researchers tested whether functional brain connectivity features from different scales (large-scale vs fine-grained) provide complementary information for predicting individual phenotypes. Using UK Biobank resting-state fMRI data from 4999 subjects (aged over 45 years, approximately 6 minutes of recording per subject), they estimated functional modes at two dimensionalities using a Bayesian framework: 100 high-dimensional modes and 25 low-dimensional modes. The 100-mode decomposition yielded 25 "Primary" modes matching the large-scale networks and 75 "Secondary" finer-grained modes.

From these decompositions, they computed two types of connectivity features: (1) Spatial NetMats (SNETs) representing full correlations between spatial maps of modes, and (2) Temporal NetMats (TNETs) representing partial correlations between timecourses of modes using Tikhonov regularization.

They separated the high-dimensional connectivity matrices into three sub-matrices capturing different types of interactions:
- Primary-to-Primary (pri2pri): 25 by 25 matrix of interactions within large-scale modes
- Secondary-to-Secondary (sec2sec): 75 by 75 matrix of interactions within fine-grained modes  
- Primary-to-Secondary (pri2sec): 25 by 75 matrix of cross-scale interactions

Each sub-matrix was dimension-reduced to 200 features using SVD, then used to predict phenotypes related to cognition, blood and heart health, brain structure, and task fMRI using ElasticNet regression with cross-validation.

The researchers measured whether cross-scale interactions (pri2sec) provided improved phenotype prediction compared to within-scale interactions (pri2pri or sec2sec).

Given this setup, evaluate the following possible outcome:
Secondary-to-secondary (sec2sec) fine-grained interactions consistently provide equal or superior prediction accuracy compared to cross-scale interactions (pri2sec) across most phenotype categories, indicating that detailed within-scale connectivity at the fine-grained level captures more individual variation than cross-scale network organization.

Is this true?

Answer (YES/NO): NO